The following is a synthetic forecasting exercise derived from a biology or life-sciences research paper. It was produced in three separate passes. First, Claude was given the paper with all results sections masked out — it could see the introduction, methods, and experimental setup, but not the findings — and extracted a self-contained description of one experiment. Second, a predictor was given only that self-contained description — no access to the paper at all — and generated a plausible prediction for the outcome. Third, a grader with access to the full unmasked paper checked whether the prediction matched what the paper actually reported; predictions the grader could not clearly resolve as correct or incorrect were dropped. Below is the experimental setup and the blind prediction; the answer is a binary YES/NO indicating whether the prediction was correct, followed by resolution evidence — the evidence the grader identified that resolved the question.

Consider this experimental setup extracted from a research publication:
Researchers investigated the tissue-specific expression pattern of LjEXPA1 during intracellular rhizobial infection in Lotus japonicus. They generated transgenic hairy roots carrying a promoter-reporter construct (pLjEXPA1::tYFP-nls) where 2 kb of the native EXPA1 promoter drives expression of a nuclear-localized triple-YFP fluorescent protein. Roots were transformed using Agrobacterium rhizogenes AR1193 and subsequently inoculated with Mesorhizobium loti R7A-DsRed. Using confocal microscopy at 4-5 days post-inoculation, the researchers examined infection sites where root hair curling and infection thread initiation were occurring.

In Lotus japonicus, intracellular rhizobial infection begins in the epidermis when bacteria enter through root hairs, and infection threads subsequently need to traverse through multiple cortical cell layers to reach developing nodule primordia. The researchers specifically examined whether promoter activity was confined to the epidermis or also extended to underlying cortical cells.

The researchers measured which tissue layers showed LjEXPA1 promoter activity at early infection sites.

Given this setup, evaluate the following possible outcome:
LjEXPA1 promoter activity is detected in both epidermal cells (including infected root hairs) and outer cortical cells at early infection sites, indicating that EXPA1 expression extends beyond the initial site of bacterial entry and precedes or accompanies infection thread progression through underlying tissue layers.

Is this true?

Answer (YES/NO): NO